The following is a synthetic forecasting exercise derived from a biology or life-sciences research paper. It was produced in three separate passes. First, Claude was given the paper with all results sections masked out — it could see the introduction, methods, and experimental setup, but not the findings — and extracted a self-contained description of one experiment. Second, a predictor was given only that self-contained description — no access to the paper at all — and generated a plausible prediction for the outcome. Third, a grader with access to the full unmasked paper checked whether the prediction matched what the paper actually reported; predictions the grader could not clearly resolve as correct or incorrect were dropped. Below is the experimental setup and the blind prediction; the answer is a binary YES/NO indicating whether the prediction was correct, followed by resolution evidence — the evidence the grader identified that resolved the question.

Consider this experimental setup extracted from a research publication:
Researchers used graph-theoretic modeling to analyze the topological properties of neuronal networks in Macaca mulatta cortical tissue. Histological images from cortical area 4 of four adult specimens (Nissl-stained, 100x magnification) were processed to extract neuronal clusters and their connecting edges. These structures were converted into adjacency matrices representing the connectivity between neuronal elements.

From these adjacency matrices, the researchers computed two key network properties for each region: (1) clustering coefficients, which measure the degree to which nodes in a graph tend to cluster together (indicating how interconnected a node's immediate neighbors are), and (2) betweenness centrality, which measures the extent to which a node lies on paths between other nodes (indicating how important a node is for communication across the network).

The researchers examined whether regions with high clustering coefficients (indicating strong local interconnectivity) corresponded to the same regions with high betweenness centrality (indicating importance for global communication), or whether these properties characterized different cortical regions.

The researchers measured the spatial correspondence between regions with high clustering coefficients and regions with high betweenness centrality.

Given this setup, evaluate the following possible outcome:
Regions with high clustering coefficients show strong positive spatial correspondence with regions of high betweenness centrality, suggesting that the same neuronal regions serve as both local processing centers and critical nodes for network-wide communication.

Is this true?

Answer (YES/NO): NO